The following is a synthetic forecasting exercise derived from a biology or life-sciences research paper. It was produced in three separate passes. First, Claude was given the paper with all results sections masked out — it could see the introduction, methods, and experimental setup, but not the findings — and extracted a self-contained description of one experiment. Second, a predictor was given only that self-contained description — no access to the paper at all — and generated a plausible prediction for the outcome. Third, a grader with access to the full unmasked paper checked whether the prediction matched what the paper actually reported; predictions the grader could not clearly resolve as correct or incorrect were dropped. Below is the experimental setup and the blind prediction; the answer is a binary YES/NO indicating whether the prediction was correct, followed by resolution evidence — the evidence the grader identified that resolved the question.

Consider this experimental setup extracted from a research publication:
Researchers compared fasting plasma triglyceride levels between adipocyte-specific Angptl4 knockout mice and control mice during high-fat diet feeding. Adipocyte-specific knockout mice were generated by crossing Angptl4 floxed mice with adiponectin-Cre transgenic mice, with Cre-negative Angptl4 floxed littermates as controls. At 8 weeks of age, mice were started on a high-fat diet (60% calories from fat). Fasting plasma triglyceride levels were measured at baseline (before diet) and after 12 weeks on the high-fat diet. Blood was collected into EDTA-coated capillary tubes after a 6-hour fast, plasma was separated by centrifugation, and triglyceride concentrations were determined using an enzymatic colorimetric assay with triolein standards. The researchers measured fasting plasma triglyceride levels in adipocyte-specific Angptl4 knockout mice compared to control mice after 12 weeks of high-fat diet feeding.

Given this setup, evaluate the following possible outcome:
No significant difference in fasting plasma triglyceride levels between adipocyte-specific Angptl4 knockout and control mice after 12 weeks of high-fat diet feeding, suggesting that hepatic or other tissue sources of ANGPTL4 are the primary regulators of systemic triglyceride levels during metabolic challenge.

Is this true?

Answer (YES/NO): NO